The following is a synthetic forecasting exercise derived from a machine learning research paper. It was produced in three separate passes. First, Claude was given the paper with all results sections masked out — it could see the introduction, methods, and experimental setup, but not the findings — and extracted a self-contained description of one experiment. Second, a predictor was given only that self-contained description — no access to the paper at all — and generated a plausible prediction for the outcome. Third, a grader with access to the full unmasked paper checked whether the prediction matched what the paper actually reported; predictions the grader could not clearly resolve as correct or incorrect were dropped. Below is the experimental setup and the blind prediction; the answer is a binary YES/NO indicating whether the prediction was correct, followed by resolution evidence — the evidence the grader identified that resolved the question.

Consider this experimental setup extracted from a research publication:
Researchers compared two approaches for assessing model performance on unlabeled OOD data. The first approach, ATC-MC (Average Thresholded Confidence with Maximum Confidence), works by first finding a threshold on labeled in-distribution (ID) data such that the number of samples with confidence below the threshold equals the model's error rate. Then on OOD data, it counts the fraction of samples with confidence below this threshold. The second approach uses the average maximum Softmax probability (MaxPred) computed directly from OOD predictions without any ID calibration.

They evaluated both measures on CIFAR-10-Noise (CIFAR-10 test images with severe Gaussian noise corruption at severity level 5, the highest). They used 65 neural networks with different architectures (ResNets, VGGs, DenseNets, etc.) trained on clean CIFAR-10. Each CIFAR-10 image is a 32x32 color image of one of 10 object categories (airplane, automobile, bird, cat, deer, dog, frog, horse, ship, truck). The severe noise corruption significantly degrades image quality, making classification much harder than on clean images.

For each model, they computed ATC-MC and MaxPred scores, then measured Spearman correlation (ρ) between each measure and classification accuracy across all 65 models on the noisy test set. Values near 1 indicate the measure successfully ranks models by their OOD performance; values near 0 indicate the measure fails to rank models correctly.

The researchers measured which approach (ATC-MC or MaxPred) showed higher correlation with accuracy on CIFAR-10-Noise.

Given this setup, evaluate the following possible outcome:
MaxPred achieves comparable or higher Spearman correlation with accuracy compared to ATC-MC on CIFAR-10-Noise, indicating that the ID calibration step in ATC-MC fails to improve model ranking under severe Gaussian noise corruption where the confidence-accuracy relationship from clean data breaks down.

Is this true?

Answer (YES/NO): NO